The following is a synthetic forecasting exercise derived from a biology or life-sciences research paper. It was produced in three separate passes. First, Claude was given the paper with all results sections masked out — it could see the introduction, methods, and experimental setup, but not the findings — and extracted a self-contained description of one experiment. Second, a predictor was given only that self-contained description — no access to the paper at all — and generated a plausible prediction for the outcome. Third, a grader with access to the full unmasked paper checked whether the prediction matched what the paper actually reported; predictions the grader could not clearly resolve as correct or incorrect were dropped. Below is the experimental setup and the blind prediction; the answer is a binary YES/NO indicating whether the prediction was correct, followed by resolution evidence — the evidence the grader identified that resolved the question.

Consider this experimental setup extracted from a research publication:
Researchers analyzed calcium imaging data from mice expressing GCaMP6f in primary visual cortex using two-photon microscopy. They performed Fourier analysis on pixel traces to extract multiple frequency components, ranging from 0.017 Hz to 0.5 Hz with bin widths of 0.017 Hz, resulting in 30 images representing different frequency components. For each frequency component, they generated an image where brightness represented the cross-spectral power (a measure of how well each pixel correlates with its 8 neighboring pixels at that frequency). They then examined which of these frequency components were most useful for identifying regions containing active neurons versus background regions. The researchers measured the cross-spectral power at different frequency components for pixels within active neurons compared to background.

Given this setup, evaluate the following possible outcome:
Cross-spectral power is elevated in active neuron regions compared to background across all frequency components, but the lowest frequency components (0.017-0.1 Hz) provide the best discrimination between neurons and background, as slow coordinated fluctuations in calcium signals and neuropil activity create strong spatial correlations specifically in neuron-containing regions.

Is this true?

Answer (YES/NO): NO